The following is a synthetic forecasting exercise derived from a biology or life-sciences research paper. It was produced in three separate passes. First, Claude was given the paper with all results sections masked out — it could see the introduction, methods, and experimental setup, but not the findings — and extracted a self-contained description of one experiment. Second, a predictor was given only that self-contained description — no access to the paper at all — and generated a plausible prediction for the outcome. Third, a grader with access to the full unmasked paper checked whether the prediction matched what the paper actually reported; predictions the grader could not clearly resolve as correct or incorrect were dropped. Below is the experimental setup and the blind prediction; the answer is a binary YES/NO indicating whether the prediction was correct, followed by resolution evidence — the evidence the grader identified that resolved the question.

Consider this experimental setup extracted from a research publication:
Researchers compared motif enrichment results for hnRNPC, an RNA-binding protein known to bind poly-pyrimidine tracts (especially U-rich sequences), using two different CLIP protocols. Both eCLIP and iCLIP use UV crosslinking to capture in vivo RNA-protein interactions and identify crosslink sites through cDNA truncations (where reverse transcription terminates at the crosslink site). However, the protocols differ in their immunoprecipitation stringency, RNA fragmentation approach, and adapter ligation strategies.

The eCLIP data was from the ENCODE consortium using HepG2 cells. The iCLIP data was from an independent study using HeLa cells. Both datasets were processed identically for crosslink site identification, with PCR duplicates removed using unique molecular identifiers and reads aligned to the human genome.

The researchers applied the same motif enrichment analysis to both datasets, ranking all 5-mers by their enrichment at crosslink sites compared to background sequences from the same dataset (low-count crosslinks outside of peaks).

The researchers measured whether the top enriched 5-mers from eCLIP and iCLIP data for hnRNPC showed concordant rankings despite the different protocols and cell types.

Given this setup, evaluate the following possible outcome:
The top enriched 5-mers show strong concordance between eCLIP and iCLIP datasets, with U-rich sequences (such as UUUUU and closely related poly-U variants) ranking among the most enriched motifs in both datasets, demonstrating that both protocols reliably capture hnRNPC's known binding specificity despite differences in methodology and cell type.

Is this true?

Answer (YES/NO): YES